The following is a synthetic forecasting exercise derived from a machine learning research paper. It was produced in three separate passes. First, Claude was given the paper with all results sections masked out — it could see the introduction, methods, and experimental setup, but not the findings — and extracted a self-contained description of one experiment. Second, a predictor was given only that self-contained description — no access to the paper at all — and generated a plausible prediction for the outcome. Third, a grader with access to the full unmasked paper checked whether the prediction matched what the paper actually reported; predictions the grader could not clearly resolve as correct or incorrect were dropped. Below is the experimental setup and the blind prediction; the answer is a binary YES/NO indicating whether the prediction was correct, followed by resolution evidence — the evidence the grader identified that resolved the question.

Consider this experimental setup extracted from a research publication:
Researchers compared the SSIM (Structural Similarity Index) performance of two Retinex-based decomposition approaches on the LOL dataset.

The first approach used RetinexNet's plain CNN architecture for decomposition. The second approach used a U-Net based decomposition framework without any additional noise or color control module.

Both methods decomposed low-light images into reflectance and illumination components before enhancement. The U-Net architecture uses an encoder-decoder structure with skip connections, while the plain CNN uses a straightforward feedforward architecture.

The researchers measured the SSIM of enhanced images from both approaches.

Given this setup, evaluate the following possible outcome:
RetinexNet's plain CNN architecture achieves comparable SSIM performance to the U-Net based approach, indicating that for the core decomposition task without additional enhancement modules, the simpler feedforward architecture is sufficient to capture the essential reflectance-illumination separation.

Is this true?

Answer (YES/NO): NO